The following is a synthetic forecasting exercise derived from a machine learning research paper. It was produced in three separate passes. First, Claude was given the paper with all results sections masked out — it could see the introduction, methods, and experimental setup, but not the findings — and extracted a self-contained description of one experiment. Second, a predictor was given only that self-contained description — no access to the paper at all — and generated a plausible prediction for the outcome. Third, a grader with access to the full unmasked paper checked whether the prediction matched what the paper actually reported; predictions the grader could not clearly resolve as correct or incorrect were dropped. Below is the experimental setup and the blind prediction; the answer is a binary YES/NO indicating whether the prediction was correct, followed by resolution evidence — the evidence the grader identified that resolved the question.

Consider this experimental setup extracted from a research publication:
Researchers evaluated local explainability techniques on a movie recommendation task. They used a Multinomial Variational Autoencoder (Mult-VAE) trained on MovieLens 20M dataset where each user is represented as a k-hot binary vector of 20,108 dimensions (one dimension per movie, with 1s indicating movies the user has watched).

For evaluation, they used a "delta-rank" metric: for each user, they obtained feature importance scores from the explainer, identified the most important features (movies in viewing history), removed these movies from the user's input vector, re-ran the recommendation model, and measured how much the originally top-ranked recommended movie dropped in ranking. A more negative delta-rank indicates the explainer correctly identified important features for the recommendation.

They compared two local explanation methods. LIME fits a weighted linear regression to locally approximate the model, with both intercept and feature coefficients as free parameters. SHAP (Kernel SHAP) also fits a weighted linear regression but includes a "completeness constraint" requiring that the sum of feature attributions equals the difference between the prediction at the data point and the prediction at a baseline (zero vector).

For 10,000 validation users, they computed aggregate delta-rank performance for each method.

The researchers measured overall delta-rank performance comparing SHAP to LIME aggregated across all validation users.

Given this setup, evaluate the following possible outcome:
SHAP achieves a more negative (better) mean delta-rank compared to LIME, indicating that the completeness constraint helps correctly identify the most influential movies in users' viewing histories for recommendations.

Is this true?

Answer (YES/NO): YES